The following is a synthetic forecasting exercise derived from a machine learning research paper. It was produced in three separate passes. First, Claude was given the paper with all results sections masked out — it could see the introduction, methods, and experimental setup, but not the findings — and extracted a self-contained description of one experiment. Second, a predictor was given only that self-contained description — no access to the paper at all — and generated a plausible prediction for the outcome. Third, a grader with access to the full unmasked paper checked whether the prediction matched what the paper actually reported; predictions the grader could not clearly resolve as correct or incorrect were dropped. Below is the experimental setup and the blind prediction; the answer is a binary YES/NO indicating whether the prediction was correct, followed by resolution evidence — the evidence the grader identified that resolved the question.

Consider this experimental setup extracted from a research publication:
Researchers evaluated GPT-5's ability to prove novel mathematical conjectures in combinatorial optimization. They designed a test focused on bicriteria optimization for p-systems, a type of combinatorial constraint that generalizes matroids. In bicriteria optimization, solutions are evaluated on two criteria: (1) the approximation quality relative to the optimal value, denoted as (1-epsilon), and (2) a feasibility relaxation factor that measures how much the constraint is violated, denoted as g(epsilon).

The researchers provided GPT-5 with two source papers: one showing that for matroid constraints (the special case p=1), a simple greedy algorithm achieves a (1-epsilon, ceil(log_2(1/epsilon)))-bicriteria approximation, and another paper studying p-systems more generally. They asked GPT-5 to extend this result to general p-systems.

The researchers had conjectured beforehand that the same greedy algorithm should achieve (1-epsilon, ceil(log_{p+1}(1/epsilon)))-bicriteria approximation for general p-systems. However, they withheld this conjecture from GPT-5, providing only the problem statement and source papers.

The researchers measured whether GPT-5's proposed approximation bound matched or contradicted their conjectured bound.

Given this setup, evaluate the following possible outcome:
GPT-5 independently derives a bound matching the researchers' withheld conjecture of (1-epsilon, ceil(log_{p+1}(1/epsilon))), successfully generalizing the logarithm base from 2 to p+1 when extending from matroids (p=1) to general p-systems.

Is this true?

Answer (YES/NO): NO